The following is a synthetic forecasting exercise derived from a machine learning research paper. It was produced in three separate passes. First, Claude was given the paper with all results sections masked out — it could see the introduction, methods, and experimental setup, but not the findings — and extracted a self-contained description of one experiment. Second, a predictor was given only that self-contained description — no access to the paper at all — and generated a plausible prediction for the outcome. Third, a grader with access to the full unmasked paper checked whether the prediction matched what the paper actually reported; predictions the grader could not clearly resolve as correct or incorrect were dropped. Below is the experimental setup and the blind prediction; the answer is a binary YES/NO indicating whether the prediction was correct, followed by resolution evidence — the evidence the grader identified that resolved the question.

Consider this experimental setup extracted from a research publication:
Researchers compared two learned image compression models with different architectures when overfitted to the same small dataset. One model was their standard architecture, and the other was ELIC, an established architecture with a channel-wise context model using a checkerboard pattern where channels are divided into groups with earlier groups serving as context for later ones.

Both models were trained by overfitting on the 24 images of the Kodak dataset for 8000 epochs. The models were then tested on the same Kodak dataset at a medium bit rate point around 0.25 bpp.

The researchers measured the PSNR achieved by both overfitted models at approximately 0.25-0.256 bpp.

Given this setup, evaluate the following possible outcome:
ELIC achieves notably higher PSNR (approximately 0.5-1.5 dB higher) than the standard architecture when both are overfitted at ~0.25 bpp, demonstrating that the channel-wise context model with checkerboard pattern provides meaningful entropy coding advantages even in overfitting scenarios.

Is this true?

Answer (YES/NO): YES